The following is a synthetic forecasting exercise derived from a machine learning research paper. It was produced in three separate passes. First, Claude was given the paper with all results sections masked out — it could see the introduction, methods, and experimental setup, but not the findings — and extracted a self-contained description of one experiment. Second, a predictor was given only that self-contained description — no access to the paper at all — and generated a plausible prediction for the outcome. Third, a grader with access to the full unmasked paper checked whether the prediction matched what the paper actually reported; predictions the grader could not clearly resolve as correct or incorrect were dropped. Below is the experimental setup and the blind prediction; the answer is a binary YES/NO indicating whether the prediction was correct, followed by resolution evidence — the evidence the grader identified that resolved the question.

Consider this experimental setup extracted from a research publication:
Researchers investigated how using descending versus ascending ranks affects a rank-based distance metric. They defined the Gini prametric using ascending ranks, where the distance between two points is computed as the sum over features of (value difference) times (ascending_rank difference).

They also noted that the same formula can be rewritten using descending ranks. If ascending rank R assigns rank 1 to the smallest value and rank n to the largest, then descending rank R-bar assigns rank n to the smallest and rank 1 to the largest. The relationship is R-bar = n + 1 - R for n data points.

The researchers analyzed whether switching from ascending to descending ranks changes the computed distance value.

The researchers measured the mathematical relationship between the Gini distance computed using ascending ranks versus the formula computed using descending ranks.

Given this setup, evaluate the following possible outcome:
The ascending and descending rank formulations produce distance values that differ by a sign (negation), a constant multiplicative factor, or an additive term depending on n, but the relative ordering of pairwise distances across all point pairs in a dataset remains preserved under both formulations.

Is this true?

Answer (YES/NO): NO